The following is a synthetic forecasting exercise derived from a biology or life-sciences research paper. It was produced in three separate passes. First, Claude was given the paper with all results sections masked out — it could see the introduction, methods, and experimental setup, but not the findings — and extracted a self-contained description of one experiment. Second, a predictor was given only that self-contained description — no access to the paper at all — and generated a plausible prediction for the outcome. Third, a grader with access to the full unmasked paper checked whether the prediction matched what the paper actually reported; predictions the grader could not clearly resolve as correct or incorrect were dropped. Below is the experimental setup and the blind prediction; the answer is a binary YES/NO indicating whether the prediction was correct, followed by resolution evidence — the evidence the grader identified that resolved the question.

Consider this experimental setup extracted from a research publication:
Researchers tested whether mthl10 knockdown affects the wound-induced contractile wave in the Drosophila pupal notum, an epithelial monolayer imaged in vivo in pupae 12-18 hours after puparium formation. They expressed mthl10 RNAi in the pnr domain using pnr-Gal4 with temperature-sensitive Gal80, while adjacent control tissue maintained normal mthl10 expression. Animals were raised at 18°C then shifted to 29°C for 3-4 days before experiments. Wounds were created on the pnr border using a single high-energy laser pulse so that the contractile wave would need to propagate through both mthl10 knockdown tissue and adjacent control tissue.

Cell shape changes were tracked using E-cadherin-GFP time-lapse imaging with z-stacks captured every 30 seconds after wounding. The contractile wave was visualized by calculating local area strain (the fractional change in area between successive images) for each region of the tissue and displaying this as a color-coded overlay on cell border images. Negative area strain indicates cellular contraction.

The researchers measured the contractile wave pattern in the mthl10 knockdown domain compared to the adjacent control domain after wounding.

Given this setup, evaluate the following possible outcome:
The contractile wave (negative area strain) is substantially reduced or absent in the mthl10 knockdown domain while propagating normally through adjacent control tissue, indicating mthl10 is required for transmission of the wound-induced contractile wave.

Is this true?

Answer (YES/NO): NO